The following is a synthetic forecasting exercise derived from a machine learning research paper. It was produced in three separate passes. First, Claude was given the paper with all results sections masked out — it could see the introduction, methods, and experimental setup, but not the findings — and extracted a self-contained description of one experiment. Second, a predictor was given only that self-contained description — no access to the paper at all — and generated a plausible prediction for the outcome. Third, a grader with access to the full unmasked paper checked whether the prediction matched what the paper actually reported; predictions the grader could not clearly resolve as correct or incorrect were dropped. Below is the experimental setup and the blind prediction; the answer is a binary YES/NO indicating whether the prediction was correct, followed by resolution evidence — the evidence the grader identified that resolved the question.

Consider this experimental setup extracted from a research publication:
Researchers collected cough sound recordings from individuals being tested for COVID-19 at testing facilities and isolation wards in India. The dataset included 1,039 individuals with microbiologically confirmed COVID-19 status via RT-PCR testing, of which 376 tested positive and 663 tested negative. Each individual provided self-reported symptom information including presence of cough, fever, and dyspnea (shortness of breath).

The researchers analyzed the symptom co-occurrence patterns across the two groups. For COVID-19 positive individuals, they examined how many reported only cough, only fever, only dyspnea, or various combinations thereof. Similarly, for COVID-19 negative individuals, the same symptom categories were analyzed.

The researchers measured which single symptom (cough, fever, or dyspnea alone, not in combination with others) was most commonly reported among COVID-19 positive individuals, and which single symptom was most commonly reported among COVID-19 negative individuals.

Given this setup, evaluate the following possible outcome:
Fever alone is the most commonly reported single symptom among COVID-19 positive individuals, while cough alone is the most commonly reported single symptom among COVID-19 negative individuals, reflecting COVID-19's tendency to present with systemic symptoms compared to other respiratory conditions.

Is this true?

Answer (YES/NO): YES